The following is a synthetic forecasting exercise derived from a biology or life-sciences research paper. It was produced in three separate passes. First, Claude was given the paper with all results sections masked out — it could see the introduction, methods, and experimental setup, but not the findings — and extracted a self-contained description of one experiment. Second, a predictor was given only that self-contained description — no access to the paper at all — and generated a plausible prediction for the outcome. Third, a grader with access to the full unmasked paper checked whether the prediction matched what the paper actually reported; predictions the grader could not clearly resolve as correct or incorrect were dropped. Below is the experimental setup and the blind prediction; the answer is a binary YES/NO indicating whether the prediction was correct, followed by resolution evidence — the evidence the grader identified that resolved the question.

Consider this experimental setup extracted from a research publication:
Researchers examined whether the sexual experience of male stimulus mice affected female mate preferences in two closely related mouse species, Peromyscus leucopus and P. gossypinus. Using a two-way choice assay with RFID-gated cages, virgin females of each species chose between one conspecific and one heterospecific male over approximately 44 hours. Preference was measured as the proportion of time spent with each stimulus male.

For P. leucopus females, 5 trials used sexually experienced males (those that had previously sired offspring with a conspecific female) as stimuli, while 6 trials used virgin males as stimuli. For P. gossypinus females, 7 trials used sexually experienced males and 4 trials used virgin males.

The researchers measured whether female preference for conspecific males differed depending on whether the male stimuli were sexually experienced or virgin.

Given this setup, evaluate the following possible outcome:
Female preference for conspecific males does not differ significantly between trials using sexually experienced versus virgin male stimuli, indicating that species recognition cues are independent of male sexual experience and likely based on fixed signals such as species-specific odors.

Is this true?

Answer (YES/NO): YES